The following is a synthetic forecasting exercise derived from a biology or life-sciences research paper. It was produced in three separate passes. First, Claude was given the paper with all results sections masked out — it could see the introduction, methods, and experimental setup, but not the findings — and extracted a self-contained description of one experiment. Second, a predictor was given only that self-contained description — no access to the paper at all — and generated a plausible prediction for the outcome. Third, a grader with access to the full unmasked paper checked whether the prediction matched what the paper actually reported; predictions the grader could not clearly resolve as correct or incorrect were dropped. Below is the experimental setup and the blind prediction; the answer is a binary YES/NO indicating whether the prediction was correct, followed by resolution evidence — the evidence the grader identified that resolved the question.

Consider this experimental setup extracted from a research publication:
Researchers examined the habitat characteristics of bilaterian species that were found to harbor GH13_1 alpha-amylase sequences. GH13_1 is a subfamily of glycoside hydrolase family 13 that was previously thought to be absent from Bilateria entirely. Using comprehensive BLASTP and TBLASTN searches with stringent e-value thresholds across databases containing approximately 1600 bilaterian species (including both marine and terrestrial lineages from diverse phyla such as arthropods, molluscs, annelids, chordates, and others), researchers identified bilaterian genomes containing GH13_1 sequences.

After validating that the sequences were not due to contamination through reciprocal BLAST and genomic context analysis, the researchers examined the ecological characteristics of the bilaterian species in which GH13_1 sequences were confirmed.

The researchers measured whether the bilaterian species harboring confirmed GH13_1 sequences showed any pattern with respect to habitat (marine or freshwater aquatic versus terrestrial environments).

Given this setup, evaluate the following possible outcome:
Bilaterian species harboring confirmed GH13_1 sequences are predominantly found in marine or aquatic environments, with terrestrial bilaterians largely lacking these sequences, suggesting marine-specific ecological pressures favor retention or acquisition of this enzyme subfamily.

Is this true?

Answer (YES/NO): YES